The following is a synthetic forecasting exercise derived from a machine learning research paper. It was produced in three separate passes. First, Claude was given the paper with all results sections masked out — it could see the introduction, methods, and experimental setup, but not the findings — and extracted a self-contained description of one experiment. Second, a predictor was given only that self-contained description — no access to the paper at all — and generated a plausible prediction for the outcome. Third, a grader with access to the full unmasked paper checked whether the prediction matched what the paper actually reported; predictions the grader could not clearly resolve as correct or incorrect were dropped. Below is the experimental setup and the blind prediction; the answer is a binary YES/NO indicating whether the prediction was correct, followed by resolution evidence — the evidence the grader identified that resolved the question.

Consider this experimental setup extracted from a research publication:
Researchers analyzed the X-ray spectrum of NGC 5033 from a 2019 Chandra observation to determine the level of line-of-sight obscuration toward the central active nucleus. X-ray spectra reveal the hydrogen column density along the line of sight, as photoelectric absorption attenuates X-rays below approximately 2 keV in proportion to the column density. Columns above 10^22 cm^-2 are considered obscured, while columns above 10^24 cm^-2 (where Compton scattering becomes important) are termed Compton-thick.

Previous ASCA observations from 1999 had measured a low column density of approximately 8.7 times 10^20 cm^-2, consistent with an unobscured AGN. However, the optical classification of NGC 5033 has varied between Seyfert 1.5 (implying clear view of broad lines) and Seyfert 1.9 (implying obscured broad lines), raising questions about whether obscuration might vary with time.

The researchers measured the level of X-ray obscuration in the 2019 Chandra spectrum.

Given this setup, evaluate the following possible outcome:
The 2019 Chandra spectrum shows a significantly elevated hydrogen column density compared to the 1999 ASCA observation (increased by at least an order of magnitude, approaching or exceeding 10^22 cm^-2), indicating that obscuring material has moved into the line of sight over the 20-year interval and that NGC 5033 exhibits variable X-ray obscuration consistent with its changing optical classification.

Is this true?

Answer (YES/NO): NO